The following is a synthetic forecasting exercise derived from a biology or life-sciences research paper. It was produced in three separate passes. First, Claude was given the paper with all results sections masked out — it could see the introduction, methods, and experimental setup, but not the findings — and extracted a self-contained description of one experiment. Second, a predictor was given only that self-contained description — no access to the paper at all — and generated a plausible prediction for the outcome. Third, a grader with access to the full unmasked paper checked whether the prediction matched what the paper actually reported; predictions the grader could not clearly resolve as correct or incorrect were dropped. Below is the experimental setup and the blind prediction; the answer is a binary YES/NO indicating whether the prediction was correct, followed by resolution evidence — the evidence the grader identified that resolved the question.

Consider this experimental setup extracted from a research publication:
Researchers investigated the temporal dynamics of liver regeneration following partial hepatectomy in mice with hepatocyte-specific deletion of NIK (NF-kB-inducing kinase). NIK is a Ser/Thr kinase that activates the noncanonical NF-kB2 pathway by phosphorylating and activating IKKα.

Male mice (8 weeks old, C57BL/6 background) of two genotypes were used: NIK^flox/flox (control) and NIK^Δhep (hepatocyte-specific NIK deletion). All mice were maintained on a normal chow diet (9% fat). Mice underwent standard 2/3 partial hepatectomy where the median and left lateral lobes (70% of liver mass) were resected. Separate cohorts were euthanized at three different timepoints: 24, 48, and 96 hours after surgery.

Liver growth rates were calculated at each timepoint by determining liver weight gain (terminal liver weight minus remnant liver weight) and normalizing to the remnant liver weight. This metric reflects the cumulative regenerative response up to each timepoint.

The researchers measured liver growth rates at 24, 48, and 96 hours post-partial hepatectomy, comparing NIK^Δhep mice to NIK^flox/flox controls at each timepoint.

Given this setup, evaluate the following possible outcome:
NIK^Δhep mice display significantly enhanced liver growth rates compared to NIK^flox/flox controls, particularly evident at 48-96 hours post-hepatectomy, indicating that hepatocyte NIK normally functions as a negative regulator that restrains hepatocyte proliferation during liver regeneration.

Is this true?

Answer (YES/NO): NO